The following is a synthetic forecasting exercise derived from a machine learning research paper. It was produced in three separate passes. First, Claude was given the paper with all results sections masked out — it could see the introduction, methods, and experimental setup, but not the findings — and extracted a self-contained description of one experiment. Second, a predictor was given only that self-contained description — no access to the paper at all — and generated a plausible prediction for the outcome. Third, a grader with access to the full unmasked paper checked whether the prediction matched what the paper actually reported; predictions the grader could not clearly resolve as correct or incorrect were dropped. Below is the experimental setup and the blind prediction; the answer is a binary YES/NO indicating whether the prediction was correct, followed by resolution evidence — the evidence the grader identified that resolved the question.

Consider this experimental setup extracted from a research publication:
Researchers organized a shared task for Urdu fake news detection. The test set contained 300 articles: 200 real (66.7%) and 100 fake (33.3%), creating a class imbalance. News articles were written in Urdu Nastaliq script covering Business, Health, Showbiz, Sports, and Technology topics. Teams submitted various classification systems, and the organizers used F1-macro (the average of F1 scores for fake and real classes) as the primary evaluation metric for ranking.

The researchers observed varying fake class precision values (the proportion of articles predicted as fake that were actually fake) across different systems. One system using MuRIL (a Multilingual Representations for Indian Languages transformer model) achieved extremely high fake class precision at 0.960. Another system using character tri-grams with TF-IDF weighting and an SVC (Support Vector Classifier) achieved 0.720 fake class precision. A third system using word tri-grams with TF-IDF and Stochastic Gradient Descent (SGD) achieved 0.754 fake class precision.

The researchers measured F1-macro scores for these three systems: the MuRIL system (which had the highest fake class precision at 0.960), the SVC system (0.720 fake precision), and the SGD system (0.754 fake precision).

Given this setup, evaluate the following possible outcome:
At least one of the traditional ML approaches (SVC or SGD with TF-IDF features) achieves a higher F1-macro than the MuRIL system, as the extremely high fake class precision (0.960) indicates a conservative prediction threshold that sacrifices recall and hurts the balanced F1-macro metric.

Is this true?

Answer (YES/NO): YES